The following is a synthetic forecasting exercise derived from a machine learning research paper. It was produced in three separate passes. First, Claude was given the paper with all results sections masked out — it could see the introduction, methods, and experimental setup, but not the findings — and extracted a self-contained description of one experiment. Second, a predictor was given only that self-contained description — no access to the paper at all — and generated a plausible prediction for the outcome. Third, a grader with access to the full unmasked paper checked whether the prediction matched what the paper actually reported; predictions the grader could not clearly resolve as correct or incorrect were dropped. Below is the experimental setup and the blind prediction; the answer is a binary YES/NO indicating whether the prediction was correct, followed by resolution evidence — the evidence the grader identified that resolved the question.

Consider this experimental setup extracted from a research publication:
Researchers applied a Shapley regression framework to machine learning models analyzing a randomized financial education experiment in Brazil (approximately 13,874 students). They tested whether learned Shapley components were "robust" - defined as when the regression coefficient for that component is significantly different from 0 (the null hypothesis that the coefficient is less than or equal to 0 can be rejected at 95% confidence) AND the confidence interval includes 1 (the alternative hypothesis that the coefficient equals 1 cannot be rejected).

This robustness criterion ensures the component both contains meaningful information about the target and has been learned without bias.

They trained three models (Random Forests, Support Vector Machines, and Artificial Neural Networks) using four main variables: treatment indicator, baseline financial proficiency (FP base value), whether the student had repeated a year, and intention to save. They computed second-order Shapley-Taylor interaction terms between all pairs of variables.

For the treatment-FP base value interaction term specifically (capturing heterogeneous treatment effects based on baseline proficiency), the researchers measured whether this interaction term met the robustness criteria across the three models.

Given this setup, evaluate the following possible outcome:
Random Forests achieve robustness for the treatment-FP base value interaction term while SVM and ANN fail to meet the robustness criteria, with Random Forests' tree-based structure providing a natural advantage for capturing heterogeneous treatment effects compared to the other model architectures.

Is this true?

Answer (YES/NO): NO